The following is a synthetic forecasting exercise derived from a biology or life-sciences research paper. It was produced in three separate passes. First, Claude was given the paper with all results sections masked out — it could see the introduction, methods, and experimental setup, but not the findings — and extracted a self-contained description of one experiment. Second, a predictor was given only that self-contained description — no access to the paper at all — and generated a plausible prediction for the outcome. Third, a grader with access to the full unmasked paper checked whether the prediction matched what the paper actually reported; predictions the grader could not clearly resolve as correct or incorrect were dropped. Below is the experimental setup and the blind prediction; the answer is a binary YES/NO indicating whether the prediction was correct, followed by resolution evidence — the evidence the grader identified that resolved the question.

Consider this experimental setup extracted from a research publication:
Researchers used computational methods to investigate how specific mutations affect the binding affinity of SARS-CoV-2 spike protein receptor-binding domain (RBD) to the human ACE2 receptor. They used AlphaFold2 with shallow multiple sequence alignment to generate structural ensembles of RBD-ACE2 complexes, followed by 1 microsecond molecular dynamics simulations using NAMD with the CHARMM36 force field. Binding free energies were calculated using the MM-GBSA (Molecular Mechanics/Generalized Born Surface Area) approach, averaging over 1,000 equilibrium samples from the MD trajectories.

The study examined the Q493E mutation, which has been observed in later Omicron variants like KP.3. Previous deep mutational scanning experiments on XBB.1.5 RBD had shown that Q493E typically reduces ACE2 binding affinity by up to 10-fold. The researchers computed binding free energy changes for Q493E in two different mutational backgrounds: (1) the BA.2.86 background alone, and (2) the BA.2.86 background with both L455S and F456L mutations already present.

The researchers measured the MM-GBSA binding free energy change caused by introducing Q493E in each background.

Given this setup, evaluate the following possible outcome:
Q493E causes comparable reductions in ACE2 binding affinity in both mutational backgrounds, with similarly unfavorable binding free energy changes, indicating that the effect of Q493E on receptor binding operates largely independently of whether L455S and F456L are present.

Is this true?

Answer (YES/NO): NO